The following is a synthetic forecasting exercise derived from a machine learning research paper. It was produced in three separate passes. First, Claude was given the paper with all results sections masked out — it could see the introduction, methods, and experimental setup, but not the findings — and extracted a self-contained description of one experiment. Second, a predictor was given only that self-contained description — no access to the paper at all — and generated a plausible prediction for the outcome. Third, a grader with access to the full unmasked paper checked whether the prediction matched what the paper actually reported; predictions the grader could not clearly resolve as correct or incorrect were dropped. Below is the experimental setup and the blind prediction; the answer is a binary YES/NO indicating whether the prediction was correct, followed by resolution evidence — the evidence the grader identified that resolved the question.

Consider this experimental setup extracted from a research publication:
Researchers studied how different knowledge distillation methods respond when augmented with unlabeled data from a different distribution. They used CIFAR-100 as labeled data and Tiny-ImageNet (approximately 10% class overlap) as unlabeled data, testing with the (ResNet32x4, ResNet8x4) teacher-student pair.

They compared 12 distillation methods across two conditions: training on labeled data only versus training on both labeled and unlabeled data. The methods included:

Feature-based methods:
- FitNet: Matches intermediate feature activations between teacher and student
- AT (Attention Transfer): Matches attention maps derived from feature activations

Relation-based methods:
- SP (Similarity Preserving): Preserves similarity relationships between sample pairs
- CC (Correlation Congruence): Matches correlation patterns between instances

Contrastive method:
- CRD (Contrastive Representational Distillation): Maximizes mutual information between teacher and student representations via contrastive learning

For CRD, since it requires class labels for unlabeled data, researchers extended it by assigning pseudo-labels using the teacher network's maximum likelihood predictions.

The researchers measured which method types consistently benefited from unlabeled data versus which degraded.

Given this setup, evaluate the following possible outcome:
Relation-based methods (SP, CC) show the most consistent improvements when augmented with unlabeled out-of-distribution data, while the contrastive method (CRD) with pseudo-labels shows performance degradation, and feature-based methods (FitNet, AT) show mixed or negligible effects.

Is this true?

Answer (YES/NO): NO